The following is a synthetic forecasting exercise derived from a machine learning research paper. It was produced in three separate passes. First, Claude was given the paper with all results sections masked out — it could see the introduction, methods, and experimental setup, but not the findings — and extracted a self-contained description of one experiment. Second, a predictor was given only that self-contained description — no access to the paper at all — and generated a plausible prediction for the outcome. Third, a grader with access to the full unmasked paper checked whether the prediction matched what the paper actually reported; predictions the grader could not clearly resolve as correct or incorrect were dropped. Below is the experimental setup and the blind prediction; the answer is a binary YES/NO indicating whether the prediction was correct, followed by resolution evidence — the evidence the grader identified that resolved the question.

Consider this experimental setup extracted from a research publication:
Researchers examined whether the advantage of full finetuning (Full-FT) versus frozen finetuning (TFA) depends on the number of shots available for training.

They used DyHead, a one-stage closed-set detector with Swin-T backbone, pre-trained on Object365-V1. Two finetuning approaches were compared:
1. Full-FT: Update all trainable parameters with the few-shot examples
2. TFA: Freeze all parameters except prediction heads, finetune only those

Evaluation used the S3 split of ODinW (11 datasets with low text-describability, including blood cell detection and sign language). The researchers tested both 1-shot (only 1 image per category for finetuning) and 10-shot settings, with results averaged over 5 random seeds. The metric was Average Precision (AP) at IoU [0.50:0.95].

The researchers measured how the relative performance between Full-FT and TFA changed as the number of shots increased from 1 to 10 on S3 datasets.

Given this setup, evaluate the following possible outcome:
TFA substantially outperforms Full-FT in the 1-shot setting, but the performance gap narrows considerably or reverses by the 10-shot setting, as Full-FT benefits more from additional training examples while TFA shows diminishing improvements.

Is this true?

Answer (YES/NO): NO